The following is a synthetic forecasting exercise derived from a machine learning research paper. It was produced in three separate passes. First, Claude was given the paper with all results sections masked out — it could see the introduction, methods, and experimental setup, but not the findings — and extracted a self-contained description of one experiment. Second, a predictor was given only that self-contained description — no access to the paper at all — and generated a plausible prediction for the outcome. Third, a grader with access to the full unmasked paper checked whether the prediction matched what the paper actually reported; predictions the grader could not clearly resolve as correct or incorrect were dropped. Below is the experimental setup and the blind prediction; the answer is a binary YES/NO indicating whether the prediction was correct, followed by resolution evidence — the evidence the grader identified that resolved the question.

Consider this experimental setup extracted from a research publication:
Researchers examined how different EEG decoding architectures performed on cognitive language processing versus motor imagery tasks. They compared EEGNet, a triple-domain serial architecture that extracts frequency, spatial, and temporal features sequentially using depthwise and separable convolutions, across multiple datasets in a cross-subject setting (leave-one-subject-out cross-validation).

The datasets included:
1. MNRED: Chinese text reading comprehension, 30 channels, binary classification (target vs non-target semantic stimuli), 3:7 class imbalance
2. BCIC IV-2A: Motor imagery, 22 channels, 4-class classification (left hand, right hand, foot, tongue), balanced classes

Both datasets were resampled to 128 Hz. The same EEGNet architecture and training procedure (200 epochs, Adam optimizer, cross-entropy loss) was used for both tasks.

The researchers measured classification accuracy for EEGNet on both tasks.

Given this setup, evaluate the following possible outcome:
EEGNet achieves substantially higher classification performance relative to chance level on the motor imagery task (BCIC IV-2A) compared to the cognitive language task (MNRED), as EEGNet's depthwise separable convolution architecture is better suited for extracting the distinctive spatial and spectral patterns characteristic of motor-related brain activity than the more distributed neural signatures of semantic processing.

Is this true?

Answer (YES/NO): NO